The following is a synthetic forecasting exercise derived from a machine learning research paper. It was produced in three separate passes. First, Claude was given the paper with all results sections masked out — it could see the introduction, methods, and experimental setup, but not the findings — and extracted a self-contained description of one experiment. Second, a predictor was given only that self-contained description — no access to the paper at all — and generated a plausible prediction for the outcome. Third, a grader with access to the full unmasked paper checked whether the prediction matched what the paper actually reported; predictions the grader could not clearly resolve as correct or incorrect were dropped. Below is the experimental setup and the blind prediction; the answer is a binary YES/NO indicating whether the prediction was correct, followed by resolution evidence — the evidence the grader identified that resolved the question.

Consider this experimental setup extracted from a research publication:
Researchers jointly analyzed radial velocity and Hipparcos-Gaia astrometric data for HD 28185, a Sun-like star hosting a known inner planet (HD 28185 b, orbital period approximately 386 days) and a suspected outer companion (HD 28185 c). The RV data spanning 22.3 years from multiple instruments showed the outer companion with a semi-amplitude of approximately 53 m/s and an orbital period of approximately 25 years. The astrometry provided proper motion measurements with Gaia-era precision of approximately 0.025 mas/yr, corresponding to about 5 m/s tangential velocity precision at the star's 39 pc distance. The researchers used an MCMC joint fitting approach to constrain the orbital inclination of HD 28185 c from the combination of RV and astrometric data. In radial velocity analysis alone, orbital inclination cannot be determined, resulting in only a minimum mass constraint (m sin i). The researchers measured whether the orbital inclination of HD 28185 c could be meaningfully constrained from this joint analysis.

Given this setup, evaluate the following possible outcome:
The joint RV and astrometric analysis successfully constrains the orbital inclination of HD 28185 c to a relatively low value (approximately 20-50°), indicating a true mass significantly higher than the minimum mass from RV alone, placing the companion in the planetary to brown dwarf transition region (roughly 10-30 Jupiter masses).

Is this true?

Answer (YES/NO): NO